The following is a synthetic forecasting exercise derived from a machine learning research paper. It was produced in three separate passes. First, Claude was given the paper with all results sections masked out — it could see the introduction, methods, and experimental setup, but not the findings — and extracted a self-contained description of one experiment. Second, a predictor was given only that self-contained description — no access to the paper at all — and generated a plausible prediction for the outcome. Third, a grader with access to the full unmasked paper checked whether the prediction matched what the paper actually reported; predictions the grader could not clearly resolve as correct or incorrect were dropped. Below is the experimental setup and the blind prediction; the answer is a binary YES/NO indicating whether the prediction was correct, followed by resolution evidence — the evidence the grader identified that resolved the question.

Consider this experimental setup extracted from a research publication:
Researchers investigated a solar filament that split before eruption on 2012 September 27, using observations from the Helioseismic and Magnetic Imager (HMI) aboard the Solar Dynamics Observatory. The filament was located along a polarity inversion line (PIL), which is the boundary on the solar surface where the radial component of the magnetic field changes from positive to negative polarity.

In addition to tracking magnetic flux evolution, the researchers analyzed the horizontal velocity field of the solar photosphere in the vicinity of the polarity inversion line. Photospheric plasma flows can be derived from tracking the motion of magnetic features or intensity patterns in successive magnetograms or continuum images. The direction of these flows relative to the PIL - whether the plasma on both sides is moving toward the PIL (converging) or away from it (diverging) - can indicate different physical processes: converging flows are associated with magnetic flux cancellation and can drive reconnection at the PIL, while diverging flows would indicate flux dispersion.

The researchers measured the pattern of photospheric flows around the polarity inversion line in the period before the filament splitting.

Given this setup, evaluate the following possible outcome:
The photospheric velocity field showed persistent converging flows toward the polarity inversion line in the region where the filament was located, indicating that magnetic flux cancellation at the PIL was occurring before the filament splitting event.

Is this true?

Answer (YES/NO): YES